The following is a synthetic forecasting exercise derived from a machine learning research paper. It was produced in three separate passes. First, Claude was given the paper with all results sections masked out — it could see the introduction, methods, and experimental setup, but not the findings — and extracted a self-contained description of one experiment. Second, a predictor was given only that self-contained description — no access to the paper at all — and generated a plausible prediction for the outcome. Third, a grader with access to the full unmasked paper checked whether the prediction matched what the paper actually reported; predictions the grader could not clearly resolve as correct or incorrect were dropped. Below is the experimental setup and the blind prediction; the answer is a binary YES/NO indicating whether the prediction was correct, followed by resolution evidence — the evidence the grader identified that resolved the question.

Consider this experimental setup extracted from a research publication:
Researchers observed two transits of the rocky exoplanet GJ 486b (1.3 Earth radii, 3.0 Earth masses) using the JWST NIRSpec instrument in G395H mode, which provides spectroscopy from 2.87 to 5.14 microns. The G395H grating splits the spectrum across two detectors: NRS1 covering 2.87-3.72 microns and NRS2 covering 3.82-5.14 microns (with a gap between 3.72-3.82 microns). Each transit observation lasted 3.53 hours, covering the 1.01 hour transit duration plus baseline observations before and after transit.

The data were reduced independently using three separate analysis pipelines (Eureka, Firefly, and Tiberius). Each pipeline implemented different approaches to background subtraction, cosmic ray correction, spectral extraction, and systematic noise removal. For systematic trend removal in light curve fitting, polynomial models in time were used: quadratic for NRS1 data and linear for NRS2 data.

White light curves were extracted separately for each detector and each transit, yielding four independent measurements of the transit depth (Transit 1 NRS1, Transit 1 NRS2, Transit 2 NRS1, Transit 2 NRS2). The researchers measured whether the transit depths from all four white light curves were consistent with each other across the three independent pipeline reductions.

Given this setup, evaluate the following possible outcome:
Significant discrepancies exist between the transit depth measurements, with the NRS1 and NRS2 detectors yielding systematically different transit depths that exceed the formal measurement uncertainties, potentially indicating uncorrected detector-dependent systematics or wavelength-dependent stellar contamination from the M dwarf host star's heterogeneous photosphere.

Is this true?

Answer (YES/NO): NO